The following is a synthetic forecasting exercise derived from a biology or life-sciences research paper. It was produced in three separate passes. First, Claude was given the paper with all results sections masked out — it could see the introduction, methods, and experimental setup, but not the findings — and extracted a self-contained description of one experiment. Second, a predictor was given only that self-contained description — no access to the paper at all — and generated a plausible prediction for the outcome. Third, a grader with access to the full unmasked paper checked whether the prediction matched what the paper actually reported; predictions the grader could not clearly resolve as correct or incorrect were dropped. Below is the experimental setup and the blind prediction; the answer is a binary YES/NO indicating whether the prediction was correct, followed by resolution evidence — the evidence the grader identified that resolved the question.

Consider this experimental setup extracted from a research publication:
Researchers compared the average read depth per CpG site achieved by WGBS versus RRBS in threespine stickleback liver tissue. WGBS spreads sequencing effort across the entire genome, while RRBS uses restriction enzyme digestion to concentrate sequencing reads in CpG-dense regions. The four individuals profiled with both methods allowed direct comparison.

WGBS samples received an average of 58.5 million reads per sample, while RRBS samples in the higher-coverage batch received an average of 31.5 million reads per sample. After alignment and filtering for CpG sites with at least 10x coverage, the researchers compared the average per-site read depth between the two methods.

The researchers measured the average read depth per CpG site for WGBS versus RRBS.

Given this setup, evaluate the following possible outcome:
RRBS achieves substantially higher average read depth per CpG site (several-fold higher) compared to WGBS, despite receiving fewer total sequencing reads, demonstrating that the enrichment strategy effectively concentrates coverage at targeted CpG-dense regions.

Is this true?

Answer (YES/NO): NO